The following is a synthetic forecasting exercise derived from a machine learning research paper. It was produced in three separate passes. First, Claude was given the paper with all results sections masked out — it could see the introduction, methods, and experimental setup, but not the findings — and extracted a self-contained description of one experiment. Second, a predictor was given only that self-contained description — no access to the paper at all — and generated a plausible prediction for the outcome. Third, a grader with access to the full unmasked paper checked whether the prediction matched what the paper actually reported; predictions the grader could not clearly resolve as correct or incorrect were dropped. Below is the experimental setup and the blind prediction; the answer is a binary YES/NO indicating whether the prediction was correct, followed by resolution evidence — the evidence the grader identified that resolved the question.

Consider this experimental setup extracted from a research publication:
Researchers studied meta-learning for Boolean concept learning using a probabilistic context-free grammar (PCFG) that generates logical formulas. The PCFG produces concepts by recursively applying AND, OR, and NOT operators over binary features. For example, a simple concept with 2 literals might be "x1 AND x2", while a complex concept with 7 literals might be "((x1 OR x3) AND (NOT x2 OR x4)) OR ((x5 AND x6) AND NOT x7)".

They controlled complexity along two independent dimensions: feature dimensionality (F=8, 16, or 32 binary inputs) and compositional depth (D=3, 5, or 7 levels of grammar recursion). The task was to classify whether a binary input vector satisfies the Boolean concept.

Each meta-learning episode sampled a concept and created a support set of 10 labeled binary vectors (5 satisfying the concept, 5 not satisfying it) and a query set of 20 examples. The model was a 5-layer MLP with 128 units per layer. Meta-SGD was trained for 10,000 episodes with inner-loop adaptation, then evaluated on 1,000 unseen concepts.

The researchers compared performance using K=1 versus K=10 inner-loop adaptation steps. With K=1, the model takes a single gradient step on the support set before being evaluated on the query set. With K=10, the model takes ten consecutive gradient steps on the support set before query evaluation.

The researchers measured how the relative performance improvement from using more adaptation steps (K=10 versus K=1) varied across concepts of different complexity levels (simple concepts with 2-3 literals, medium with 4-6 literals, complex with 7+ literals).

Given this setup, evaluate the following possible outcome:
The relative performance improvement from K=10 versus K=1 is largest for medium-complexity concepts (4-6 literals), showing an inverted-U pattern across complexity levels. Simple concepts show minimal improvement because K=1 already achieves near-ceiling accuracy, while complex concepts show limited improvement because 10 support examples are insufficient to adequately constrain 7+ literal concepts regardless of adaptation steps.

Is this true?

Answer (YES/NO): NO